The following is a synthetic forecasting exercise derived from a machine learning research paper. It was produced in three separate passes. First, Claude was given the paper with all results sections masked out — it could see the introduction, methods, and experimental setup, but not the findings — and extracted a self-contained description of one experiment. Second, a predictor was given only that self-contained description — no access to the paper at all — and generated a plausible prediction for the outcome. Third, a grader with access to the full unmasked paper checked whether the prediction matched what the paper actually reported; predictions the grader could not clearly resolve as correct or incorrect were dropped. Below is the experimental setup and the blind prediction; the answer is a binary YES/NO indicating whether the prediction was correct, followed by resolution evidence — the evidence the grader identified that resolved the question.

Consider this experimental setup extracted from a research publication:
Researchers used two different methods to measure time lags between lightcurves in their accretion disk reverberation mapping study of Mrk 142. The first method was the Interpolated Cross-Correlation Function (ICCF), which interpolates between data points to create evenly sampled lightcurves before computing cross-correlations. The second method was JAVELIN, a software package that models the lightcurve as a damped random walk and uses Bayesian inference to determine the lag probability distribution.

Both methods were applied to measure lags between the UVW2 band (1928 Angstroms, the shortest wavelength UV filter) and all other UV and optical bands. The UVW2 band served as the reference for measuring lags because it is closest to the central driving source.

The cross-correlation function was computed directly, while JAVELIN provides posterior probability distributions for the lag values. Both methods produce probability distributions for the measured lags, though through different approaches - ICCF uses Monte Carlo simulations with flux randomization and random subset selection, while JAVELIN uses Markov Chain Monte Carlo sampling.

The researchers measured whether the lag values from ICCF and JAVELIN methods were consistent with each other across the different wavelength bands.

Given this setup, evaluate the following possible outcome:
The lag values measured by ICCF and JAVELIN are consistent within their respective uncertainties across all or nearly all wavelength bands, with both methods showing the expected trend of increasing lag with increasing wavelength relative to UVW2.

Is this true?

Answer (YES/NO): NO